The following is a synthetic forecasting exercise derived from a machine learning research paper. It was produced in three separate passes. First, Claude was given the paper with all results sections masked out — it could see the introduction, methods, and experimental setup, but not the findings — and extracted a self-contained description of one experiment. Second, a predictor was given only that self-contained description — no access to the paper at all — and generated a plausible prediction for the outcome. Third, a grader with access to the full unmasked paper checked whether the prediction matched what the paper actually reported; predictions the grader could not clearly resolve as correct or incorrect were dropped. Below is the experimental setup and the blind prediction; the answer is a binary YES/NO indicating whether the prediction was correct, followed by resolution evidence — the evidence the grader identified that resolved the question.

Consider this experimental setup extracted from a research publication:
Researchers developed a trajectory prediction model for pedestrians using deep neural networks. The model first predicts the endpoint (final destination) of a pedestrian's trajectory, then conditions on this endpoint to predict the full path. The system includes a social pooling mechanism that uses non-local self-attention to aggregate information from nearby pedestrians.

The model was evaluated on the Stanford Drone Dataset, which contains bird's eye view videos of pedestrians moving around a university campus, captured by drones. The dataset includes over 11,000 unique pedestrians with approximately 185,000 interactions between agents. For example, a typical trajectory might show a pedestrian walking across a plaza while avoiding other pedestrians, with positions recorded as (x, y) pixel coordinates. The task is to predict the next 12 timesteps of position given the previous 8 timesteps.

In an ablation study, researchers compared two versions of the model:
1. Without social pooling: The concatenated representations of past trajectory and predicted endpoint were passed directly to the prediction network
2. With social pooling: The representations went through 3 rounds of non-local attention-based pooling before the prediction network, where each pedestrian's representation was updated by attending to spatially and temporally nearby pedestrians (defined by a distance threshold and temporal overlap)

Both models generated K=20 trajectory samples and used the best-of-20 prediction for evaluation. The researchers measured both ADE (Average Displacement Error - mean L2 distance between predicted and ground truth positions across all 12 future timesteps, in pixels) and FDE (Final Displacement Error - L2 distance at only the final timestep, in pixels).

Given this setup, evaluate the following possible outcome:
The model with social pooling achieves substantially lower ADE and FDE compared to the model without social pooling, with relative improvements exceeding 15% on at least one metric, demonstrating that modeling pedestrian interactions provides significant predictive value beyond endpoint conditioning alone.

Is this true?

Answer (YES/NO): NO